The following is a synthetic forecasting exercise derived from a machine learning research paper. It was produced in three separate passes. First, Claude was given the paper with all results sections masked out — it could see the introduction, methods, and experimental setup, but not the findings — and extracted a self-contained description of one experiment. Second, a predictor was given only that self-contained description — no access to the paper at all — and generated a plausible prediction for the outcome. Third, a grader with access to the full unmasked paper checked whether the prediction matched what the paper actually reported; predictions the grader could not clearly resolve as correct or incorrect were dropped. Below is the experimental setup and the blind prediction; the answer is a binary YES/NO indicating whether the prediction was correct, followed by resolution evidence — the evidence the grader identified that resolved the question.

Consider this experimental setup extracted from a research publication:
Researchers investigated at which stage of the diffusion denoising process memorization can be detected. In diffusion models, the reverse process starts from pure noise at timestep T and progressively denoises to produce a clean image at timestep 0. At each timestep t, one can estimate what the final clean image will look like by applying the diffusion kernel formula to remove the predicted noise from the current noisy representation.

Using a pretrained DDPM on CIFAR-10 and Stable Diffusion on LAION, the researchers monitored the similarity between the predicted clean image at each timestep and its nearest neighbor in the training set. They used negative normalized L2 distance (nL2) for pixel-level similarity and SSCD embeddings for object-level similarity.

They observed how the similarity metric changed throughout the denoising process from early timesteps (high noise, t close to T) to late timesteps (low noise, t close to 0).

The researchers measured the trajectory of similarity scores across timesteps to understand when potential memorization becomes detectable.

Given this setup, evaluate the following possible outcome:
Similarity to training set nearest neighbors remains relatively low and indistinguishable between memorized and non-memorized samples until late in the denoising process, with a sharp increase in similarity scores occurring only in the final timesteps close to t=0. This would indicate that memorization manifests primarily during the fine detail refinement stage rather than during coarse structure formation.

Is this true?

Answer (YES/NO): NO